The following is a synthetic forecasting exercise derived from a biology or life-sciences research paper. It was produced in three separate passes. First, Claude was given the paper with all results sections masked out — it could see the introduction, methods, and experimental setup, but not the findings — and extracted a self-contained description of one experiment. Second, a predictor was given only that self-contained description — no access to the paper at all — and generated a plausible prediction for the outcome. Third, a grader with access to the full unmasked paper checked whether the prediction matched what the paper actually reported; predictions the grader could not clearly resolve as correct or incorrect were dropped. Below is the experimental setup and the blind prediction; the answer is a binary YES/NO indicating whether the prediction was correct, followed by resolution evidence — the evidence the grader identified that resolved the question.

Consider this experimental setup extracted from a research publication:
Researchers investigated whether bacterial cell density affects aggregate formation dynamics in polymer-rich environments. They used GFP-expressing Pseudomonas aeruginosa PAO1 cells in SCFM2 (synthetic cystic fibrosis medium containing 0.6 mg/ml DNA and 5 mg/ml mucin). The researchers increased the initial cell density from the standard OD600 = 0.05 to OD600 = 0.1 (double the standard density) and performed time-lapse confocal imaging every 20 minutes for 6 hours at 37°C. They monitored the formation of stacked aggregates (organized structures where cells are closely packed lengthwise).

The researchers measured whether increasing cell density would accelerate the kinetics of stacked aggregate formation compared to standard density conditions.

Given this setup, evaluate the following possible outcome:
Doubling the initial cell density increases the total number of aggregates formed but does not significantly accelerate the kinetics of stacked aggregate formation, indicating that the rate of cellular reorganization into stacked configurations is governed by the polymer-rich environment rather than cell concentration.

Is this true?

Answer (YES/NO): NO